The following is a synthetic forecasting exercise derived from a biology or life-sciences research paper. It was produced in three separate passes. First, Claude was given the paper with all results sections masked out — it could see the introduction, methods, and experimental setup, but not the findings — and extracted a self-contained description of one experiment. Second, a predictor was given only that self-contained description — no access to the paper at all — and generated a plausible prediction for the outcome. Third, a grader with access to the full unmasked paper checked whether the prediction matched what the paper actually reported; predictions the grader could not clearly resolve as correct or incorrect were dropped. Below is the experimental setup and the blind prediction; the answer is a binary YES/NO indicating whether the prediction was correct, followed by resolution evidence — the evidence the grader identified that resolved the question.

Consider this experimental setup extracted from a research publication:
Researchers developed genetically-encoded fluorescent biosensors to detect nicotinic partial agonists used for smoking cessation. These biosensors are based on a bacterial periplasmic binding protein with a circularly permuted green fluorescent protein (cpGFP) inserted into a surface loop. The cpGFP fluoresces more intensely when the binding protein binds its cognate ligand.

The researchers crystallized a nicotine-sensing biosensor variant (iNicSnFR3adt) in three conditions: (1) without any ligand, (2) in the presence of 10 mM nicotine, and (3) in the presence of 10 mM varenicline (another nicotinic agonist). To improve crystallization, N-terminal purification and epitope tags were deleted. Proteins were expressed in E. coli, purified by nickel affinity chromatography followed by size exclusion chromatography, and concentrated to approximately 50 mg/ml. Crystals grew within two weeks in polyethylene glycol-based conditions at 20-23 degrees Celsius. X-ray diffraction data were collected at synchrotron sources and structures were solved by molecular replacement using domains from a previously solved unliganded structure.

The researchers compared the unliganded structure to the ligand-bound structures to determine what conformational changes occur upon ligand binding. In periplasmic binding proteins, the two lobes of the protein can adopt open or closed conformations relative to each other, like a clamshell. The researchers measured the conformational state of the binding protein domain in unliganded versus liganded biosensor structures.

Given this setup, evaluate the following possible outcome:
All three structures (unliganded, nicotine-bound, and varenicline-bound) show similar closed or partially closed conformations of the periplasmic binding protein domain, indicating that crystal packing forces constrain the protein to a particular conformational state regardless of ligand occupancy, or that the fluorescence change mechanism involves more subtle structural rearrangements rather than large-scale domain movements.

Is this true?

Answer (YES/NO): NO